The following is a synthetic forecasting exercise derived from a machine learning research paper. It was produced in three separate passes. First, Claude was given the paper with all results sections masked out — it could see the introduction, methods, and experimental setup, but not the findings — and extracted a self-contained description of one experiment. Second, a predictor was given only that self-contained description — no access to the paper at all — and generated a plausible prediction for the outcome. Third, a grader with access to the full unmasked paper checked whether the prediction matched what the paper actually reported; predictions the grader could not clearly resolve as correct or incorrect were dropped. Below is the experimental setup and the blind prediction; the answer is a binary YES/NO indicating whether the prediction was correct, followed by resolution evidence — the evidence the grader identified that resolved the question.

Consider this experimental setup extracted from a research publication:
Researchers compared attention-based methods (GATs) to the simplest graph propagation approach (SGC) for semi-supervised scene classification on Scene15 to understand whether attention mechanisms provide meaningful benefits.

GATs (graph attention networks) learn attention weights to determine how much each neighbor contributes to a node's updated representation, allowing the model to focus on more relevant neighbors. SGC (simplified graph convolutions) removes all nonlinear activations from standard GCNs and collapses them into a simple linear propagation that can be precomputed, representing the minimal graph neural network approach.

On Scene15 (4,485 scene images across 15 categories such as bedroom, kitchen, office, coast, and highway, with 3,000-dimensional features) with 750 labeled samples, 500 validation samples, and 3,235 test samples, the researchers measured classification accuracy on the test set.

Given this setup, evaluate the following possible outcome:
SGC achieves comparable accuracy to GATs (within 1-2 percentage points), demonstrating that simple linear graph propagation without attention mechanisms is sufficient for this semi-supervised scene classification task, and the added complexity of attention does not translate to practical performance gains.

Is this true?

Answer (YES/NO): NO